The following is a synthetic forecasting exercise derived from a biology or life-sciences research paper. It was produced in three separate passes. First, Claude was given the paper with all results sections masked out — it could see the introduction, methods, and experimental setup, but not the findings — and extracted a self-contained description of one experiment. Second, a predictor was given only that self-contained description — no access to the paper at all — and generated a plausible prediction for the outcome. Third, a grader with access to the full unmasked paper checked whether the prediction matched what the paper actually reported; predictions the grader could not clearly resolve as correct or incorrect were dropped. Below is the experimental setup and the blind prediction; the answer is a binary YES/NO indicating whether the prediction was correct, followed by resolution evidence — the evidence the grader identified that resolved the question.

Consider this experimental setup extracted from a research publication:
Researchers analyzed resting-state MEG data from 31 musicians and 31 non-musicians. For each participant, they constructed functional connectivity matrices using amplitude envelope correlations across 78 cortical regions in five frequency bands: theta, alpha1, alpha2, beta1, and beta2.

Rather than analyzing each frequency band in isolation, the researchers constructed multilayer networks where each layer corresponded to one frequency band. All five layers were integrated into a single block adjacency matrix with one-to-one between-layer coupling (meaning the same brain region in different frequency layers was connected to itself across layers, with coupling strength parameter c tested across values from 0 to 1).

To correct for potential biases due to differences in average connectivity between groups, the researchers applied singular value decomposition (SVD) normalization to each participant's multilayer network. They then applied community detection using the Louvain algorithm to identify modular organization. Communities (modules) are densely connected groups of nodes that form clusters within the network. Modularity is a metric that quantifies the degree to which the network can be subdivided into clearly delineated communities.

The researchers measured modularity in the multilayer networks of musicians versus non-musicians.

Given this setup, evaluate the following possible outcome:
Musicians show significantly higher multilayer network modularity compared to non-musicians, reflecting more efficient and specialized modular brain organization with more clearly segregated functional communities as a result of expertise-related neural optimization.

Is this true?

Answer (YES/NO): NO